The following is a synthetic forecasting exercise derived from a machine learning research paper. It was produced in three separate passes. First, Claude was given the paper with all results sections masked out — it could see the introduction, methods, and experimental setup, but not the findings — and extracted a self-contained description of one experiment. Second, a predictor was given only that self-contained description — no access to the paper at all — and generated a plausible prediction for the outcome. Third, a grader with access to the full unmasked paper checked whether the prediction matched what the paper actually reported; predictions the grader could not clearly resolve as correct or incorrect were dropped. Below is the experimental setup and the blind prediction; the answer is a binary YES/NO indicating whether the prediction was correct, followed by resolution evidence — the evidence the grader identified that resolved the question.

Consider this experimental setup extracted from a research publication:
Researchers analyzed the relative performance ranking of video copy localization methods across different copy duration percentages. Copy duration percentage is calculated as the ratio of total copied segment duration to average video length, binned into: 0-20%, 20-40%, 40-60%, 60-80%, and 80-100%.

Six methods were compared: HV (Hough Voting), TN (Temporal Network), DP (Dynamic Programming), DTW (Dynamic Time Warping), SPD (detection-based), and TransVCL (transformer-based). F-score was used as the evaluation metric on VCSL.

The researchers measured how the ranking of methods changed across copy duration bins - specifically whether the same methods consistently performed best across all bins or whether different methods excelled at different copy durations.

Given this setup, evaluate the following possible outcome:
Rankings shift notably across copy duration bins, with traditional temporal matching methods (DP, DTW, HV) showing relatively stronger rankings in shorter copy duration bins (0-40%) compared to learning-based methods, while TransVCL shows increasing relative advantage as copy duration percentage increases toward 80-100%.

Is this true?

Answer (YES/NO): NO